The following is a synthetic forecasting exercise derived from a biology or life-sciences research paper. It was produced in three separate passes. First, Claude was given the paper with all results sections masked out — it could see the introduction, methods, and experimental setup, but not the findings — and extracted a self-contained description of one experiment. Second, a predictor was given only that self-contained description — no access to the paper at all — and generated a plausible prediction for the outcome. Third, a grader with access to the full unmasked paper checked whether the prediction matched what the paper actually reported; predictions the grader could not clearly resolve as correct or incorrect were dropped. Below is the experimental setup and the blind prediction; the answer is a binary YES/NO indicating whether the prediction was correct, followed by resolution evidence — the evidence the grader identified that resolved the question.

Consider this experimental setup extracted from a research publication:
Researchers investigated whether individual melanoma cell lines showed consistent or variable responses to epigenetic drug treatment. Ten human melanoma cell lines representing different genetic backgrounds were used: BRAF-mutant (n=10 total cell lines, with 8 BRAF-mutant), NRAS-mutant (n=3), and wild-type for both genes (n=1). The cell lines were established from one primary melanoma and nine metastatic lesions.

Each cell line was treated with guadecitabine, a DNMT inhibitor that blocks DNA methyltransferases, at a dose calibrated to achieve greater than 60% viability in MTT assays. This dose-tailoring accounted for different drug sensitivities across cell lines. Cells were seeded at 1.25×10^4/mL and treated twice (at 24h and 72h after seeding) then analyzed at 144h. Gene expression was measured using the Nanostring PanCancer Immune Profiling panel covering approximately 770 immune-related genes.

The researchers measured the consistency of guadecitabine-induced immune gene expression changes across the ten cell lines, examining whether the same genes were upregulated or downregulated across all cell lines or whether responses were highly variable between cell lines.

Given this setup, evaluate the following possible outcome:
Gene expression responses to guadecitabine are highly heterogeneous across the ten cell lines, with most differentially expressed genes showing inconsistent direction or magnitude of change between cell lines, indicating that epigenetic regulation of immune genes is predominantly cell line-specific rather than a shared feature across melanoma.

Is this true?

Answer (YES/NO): NO